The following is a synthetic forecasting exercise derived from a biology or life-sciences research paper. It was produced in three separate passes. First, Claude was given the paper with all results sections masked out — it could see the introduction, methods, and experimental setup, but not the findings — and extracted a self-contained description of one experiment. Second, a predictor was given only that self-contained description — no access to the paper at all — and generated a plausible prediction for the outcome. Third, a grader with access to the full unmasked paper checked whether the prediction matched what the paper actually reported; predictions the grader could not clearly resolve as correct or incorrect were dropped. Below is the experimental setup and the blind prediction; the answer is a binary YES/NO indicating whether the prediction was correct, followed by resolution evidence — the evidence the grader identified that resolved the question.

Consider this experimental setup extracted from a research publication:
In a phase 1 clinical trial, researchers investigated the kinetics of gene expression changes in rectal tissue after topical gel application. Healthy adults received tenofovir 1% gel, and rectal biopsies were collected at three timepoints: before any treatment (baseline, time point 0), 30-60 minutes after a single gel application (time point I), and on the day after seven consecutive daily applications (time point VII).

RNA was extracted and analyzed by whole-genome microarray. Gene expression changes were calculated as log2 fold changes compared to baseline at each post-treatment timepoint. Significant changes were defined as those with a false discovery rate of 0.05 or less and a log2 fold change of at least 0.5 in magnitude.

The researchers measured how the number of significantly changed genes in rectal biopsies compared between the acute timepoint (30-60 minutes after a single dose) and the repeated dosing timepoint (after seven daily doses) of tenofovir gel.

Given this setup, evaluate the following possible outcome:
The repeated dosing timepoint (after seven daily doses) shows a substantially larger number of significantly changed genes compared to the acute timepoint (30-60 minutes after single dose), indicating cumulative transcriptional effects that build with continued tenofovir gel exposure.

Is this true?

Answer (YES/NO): YES